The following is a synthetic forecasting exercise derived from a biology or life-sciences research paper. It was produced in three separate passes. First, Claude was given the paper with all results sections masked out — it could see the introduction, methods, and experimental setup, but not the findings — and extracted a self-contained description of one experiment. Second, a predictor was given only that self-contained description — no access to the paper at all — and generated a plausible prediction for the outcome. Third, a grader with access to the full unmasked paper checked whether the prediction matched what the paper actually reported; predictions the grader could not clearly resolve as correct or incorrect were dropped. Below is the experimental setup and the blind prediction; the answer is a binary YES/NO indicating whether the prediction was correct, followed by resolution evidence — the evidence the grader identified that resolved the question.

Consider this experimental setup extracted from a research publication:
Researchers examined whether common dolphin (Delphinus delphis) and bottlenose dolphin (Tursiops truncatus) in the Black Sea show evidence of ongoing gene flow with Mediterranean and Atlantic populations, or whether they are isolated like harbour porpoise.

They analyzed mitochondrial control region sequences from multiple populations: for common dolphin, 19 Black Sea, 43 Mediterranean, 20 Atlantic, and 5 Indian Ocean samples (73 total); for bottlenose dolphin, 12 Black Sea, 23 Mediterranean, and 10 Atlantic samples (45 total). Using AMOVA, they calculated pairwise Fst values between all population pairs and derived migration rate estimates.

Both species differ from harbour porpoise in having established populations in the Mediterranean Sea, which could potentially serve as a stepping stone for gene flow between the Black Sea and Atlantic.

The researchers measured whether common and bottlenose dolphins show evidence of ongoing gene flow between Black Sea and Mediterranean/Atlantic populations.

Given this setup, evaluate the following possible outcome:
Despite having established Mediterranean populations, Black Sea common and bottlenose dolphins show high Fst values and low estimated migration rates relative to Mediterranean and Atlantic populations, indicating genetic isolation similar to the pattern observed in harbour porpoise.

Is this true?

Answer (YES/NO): NO